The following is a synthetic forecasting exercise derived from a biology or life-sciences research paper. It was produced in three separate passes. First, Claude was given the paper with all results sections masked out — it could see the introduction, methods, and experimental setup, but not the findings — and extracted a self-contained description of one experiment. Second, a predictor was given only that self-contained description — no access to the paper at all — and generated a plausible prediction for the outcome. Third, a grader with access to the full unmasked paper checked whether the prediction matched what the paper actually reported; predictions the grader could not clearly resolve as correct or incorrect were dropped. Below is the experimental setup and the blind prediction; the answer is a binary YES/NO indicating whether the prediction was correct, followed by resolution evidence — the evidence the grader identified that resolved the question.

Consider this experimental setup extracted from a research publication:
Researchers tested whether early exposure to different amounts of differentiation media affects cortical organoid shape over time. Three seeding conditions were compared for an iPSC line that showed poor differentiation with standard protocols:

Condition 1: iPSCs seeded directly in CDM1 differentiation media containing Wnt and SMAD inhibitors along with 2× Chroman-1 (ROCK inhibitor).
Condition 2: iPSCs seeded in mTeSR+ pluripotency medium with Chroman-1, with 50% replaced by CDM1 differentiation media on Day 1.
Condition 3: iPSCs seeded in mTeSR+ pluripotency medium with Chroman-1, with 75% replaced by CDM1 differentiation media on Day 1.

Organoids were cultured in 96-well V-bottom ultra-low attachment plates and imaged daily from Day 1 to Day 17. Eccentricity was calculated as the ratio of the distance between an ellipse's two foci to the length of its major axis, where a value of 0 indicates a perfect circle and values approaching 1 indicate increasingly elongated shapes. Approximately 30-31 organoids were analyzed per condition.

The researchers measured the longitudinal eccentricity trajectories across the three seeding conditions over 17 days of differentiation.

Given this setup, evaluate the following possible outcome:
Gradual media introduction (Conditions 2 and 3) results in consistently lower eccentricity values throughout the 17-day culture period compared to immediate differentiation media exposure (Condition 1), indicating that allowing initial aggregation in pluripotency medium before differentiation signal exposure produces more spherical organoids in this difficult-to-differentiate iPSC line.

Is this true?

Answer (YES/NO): NO